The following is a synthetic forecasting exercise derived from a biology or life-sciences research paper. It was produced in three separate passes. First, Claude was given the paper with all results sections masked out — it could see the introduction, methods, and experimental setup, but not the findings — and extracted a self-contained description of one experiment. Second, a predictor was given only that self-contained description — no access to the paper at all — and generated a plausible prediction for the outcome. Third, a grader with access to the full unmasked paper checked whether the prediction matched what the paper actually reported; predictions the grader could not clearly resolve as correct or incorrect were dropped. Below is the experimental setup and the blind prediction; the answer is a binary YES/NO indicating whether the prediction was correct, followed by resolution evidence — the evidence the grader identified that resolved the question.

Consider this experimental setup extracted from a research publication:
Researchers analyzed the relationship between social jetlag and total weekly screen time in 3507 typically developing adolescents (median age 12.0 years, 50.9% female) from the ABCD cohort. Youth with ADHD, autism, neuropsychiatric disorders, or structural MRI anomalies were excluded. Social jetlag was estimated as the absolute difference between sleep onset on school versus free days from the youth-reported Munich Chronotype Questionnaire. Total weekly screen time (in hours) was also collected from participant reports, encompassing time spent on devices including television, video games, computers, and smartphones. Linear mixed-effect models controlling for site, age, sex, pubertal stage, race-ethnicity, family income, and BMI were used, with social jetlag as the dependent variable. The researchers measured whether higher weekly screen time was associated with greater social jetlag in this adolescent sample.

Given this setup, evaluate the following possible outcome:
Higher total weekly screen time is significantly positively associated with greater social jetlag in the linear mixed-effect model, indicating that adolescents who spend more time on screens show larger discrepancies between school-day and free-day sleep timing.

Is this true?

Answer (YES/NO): YES